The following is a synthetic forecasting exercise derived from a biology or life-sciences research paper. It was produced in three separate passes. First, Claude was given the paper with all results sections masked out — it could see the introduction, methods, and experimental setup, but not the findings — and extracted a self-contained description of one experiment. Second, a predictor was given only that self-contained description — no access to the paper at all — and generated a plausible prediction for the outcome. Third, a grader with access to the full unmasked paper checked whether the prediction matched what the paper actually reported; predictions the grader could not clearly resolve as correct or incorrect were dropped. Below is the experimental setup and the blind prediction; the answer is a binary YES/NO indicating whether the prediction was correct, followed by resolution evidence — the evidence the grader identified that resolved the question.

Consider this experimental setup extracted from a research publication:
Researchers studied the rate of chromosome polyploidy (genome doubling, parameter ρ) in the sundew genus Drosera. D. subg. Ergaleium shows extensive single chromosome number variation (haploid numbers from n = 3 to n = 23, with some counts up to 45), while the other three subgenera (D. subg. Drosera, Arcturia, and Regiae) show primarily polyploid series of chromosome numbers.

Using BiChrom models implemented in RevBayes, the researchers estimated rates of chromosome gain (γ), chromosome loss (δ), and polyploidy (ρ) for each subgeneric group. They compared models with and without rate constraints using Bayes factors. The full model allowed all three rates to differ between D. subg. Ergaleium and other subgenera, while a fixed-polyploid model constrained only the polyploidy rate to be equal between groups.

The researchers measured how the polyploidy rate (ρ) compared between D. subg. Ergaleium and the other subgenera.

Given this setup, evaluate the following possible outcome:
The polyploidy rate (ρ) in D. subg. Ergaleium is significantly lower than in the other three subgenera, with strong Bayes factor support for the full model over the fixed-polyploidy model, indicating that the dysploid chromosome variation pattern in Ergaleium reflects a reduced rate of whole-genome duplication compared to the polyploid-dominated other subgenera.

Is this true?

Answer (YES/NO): NO